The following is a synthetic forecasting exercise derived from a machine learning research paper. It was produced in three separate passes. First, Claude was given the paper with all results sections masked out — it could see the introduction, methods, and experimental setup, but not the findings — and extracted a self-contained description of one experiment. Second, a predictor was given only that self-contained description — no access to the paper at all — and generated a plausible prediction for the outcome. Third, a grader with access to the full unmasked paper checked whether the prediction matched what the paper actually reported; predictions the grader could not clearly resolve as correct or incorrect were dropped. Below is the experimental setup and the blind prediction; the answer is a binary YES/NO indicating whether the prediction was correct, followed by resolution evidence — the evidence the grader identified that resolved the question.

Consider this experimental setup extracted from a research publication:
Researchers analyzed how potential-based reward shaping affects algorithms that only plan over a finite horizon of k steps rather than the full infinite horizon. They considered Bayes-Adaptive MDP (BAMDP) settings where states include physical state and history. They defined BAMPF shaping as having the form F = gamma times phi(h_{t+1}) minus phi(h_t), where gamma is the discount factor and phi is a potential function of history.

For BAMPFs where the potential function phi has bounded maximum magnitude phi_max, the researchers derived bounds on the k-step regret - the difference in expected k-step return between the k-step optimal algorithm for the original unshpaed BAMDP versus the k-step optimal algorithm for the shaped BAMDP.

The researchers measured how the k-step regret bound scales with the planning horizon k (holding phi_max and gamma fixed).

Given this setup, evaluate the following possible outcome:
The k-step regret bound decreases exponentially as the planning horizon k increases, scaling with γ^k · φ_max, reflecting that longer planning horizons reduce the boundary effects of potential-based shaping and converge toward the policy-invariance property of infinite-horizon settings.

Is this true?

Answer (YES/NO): YES